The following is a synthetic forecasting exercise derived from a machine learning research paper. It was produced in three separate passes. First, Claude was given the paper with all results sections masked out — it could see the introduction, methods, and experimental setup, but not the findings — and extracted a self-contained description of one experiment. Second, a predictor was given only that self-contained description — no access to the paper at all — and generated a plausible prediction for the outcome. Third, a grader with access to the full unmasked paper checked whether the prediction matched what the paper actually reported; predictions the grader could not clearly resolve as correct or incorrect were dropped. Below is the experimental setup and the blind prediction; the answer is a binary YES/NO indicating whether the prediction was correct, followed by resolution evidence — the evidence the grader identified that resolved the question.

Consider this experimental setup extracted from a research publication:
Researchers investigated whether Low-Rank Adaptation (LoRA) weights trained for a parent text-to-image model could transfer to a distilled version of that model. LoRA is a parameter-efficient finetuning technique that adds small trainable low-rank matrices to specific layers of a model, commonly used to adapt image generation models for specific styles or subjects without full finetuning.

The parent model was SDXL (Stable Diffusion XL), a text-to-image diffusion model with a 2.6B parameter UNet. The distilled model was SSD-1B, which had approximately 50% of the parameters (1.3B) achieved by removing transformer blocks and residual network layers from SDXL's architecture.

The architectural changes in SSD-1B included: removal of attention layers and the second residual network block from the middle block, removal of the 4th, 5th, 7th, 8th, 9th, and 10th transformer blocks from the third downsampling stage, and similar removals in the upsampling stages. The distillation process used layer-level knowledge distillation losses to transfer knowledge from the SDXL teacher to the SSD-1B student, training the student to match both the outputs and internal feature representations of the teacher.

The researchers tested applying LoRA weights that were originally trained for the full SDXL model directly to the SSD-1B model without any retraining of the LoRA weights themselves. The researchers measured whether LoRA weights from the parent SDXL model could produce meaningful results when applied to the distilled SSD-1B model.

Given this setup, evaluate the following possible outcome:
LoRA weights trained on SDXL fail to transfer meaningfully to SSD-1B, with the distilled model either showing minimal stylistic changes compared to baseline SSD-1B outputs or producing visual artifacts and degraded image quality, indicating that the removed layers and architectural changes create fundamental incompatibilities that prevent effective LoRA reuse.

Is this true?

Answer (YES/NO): NO